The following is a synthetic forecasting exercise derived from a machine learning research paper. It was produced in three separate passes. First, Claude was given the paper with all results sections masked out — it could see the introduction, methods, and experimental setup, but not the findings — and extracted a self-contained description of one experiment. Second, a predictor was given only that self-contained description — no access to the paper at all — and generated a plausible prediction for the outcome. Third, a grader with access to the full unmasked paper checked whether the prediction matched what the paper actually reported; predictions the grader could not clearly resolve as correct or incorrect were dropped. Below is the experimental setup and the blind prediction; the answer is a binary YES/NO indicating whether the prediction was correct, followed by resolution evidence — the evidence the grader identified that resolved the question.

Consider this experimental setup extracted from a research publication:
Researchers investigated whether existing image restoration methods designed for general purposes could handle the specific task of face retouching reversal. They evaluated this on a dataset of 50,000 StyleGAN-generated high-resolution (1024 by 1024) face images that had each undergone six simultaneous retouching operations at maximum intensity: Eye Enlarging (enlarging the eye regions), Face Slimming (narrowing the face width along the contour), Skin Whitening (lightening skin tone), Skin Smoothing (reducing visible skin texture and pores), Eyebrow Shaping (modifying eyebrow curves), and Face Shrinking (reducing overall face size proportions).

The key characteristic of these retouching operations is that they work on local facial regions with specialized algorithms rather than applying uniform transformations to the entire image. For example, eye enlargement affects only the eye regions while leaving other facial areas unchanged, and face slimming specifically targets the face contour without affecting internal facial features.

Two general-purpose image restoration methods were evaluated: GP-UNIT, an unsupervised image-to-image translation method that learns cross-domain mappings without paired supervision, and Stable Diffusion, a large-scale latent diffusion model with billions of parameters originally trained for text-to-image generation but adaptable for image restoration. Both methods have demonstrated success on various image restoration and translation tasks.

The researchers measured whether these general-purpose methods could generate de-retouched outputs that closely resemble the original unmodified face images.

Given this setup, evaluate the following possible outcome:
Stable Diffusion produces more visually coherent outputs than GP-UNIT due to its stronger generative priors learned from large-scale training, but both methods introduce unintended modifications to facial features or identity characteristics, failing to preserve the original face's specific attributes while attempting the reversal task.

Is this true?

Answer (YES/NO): NO